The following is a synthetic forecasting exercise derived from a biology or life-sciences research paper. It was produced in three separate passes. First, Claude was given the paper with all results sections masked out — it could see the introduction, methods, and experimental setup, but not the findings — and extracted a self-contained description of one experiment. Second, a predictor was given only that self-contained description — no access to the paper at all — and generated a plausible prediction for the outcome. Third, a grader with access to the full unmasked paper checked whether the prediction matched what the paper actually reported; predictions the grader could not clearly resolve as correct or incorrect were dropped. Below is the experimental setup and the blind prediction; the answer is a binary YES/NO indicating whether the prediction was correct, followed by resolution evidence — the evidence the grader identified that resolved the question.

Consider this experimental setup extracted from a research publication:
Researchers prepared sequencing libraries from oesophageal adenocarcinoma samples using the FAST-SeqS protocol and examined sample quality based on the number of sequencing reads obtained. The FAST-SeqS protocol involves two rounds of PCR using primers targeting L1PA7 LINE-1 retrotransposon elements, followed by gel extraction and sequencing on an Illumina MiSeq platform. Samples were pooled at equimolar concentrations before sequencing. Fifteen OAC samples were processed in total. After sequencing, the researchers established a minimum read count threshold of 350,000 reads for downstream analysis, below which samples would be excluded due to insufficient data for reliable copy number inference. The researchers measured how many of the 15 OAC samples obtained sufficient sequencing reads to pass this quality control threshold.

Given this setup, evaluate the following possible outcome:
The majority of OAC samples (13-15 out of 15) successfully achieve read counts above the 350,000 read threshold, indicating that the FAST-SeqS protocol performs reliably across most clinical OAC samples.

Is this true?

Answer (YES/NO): NO